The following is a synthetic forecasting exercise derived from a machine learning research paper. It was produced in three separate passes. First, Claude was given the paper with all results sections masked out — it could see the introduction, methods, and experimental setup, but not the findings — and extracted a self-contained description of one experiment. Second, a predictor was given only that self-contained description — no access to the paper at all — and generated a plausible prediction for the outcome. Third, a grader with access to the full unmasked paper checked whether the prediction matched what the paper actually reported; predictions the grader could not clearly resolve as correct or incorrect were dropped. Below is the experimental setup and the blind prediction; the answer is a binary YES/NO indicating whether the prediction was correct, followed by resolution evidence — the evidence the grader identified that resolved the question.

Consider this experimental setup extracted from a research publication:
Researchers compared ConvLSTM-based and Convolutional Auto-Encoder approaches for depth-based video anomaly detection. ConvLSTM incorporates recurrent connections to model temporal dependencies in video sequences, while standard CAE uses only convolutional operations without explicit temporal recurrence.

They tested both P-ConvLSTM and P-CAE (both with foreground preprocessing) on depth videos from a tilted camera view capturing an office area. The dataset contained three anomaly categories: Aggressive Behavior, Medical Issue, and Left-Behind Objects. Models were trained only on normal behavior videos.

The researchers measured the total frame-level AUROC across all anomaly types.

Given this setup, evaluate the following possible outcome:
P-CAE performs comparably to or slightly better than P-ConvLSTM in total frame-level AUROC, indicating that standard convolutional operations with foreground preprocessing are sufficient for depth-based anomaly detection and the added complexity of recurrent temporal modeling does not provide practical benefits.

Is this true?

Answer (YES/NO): NO